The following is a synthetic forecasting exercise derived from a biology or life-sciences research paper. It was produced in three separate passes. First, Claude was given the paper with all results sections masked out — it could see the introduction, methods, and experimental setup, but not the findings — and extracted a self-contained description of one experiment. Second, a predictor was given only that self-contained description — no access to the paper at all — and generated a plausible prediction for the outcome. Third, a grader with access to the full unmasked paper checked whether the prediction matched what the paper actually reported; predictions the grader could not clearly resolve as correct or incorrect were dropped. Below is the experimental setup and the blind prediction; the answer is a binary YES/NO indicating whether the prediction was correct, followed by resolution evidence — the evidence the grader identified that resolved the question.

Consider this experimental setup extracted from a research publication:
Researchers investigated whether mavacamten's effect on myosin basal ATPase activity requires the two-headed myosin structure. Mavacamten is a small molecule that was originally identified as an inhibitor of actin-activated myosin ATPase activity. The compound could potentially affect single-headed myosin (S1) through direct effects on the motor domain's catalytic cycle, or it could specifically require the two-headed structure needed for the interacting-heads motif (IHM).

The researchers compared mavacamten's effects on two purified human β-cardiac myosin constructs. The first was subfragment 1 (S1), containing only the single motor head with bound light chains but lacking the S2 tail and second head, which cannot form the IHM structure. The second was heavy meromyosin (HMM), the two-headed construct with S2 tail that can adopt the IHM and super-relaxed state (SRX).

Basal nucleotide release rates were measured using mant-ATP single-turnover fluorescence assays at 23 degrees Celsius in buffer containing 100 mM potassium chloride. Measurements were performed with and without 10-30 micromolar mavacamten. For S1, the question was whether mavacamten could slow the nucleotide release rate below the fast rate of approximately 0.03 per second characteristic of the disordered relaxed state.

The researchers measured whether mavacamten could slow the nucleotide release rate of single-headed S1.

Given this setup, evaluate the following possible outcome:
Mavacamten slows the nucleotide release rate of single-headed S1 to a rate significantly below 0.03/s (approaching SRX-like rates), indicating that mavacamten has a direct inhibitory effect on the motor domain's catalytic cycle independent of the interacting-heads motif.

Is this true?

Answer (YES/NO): YES